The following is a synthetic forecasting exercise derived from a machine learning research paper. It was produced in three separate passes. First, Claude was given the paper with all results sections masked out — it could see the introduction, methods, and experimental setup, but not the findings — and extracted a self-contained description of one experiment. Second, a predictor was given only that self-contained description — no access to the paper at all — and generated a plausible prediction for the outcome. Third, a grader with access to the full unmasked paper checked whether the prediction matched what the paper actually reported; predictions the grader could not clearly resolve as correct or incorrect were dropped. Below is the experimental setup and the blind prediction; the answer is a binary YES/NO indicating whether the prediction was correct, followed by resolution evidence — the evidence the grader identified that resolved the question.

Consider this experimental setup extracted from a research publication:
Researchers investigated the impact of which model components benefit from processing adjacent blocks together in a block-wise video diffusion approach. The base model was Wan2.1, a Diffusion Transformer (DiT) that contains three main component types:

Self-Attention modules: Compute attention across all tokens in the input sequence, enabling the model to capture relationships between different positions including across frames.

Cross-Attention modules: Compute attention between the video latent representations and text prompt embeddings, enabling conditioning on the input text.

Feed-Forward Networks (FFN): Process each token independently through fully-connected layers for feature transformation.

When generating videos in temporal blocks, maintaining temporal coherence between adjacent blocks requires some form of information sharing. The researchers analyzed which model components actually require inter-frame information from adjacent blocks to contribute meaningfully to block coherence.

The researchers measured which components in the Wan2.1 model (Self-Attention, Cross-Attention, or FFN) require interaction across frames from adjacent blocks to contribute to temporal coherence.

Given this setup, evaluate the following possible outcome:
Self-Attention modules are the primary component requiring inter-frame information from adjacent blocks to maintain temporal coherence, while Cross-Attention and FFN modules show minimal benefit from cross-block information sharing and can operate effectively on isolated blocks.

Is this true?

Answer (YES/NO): YES